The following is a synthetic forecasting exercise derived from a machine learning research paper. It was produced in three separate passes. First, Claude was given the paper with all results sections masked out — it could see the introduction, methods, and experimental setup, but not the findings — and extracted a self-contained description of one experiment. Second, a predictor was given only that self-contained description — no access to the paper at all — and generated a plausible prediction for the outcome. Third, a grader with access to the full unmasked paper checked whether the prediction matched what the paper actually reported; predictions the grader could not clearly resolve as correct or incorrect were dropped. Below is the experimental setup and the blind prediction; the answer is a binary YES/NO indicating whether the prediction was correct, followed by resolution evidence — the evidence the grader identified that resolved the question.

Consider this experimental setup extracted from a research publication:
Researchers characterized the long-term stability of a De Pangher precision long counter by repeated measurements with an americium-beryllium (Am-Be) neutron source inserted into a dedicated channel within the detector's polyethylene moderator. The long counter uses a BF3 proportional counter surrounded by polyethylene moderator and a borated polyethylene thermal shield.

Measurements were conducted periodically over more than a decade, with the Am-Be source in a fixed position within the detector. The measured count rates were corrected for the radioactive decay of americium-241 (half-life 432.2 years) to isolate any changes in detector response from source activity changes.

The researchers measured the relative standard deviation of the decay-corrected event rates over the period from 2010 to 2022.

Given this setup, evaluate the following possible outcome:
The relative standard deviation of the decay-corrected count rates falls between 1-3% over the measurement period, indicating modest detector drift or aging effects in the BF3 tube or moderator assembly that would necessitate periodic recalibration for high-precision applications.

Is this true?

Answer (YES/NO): NO